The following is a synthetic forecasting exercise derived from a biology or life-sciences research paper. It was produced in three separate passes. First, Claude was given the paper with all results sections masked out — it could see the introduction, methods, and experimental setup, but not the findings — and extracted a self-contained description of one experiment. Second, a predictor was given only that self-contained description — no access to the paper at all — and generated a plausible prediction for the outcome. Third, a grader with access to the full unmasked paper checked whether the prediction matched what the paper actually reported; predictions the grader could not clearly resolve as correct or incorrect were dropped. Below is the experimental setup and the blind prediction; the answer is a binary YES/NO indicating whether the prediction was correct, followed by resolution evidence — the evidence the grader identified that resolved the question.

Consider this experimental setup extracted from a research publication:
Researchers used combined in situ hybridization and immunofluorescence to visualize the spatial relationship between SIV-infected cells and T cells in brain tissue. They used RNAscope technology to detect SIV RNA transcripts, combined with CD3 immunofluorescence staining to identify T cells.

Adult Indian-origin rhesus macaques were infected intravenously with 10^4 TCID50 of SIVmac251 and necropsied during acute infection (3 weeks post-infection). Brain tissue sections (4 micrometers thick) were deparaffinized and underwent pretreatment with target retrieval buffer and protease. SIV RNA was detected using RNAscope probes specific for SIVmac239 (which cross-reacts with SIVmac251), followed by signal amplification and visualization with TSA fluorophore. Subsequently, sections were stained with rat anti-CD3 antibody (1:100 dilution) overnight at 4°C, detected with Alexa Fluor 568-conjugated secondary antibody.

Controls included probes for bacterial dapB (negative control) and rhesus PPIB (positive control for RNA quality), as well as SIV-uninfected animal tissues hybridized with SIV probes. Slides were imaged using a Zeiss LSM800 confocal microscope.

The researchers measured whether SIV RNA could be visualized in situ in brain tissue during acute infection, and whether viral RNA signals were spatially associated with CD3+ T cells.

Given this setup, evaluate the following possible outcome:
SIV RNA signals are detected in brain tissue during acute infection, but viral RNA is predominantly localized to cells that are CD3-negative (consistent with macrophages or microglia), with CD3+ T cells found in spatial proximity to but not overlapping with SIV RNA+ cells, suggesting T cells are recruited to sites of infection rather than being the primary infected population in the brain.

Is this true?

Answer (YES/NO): NO